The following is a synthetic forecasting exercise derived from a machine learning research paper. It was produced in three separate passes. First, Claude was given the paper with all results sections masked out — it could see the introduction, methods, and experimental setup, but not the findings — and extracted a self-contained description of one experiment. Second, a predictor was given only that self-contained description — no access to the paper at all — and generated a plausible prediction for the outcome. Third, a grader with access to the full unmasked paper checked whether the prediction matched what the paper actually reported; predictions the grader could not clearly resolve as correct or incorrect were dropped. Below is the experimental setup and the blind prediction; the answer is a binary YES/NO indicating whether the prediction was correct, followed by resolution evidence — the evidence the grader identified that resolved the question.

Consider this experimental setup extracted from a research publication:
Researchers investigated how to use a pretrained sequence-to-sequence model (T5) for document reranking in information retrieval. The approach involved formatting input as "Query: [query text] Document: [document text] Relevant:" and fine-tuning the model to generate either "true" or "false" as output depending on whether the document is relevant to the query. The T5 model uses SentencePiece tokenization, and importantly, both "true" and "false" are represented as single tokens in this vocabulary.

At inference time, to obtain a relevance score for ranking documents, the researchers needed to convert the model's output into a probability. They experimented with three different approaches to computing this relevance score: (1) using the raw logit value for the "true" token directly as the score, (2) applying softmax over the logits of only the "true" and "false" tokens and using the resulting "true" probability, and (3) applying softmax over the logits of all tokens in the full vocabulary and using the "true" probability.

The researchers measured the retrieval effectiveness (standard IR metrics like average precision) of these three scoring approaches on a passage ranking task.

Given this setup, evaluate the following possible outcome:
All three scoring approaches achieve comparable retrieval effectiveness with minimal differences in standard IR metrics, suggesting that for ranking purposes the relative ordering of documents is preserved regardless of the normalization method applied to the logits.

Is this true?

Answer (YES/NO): NO